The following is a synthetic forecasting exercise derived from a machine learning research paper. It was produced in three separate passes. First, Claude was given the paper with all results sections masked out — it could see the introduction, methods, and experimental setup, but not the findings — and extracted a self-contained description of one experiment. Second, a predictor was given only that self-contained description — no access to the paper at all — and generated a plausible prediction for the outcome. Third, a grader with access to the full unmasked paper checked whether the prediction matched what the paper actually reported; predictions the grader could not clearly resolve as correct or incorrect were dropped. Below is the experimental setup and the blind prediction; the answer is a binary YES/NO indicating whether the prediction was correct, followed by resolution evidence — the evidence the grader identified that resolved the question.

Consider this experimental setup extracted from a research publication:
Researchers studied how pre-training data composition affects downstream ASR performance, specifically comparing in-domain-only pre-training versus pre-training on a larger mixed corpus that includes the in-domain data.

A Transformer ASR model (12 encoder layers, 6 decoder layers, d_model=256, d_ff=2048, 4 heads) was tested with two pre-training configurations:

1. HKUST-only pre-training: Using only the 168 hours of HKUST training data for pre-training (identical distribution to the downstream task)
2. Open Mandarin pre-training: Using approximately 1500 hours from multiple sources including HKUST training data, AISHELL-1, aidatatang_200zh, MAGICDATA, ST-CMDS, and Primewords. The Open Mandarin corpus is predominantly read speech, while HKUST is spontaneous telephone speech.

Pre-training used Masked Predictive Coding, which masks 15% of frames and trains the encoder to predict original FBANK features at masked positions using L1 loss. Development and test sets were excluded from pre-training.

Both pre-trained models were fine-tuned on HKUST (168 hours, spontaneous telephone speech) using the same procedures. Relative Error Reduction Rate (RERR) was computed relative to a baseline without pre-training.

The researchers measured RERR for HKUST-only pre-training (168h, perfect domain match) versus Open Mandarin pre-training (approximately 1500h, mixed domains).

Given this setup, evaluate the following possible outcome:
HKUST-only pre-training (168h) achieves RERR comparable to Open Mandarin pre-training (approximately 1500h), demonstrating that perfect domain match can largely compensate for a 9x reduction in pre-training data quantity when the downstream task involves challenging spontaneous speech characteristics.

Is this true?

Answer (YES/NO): NO